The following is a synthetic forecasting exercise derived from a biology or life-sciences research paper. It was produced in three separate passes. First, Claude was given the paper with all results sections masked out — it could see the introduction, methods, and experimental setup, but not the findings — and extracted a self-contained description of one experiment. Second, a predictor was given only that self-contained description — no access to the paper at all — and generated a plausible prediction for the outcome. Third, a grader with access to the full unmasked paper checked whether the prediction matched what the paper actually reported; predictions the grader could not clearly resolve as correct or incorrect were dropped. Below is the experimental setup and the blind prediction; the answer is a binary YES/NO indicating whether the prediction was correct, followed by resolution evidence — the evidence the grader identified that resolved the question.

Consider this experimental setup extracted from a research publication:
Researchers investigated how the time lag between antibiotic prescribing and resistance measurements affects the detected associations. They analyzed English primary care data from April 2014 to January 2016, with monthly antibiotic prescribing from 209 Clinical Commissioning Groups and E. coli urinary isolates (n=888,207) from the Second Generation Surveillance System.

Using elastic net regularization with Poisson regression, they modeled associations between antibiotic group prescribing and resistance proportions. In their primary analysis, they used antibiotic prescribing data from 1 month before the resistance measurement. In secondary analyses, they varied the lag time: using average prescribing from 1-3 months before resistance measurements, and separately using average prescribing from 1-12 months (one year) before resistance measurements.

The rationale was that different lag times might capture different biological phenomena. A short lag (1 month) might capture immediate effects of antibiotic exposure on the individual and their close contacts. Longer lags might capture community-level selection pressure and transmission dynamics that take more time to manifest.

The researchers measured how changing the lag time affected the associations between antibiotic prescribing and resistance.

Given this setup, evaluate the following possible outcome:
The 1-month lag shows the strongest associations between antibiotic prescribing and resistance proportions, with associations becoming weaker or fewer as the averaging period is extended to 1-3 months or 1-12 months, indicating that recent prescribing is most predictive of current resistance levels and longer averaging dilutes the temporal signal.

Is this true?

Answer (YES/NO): NO